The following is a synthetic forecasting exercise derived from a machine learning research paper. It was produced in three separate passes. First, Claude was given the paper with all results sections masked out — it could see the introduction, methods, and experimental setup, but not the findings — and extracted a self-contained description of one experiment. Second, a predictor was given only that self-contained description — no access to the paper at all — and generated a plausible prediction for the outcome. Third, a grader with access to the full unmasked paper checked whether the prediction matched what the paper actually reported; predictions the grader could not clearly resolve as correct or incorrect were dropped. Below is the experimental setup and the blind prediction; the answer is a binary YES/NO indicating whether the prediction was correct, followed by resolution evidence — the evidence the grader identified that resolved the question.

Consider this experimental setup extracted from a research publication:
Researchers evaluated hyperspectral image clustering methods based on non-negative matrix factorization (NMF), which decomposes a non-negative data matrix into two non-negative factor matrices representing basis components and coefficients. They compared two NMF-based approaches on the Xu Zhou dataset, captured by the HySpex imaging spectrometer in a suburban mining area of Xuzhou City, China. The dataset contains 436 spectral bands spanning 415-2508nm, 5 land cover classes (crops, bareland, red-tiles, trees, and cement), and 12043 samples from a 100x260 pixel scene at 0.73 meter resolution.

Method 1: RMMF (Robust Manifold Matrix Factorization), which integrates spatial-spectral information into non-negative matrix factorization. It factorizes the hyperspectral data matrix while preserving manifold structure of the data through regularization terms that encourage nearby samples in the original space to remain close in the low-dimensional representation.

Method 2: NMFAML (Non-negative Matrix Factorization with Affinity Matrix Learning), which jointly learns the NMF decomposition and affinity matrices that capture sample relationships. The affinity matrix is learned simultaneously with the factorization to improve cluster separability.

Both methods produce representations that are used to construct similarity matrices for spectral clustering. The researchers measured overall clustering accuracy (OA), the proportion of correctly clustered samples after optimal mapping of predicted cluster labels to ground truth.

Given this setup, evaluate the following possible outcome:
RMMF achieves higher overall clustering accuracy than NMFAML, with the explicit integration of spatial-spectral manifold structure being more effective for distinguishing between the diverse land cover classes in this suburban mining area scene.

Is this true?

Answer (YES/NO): NO